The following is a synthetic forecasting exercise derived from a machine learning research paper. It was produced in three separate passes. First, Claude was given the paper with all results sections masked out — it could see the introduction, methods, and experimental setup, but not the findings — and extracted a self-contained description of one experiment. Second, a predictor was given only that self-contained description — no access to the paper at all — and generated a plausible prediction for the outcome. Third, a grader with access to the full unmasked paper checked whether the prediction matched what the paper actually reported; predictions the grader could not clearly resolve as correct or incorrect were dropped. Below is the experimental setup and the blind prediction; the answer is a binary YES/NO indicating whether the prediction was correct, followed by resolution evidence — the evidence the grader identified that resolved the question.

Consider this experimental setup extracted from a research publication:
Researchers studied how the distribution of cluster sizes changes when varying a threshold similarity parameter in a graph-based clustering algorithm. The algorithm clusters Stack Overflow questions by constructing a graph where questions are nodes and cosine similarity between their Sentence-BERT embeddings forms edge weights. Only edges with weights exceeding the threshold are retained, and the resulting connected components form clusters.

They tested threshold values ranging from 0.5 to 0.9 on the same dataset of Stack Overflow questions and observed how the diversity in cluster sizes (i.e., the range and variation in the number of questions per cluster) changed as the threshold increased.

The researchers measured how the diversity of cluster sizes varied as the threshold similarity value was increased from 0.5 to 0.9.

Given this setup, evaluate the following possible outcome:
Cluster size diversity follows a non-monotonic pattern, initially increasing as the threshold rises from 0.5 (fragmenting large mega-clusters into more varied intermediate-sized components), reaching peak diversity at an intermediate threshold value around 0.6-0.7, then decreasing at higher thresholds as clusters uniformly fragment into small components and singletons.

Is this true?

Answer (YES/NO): NO